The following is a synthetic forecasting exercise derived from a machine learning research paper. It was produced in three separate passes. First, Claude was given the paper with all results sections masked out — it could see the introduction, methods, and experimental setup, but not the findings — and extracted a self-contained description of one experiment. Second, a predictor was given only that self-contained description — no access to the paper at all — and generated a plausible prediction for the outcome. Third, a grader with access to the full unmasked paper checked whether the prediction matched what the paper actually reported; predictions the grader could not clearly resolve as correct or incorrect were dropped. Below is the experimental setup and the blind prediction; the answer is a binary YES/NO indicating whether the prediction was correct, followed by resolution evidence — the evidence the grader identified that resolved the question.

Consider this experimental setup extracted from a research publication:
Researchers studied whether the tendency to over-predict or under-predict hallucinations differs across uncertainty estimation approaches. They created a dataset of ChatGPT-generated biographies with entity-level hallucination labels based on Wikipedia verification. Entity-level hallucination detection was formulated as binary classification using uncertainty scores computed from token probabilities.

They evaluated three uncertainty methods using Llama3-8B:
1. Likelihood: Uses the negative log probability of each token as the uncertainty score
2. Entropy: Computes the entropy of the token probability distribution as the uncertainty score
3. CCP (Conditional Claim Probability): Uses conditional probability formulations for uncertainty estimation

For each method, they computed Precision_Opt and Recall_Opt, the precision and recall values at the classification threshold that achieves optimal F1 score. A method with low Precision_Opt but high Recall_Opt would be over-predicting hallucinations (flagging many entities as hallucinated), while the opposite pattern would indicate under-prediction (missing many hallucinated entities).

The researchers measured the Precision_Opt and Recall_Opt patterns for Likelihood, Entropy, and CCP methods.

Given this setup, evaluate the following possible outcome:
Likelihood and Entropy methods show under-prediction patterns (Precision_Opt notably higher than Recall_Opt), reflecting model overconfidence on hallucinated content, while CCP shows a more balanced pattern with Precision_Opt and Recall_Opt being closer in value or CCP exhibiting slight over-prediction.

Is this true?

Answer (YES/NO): NO